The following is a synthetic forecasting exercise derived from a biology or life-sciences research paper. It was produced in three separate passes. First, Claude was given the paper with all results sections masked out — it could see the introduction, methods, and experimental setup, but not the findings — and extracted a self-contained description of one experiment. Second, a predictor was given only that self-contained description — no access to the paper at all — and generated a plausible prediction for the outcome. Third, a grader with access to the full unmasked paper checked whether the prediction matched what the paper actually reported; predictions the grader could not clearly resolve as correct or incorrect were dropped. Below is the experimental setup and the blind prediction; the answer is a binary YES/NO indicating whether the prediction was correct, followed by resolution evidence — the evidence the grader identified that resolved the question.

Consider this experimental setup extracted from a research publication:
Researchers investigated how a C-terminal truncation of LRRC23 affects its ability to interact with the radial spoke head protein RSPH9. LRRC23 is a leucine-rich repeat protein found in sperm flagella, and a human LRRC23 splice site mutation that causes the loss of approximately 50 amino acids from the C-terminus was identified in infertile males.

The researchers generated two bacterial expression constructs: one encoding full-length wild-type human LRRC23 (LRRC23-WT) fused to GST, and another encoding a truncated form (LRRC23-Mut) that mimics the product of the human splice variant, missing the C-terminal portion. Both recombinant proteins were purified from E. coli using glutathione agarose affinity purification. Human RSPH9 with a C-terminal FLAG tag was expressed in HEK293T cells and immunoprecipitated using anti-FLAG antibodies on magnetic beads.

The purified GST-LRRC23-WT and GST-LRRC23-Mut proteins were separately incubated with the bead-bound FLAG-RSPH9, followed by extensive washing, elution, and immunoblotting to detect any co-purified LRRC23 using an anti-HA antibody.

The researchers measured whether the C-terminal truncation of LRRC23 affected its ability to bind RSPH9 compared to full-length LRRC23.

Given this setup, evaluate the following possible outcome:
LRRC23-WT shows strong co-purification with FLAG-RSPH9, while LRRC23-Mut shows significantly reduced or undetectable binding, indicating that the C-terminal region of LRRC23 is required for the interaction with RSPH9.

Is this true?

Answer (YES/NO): YES